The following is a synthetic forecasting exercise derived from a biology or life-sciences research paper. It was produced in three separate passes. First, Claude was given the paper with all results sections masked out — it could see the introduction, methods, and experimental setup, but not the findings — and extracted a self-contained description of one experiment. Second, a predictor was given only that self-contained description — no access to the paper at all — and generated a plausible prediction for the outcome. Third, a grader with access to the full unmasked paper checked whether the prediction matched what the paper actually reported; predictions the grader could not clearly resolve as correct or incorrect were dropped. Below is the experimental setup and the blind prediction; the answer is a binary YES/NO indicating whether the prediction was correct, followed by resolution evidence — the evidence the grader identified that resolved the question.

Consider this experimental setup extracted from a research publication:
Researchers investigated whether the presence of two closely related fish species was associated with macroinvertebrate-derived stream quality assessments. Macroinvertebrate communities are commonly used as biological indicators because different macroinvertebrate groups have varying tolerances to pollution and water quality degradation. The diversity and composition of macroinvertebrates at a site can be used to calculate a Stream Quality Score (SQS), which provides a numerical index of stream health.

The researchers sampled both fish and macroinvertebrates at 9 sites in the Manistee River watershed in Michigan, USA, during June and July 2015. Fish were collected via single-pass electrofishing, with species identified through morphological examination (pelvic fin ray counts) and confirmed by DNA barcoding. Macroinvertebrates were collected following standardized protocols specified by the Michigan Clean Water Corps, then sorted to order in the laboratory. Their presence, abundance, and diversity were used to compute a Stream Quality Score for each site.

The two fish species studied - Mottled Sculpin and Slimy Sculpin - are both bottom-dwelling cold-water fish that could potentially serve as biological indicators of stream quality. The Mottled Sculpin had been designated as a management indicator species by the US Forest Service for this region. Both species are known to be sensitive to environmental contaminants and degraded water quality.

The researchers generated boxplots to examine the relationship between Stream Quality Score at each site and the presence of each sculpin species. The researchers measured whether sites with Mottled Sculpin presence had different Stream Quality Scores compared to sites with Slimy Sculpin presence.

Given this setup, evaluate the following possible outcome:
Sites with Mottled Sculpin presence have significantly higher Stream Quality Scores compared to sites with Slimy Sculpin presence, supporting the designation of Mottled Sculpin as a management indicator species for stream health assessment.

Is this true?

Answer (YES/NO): NO